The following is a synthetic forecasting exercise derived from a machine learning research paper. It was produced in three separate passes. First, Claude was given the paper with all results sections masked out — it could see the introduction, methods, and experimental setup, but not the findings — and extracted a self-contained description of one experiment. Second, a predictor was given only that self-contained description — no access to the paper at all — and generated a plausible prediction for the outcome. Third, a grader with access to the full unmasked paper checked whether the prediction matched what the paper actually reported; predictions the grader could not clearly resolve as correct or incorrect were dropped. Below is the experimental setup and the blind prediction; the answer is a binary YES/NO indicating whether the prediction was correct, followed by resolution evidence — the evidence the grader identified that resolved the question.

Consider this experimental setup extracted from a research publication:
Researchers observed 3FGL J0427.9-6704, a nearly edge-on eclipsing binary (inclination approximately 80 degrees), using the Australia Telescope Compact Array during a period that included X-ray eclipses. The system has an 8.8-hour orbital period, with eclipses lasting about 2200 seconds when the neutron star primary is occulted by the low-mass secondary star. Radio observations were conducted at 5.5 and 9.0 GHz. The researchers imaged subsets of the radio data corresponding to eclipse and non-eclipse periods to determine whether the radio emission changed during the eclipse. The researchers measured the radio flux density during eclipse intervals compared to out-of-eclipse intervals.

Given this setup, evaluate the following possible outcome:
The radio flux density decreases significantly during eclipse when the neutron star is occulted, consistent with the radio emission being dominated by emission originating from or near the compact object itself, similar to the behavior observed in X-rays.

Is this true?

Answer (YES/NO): NO